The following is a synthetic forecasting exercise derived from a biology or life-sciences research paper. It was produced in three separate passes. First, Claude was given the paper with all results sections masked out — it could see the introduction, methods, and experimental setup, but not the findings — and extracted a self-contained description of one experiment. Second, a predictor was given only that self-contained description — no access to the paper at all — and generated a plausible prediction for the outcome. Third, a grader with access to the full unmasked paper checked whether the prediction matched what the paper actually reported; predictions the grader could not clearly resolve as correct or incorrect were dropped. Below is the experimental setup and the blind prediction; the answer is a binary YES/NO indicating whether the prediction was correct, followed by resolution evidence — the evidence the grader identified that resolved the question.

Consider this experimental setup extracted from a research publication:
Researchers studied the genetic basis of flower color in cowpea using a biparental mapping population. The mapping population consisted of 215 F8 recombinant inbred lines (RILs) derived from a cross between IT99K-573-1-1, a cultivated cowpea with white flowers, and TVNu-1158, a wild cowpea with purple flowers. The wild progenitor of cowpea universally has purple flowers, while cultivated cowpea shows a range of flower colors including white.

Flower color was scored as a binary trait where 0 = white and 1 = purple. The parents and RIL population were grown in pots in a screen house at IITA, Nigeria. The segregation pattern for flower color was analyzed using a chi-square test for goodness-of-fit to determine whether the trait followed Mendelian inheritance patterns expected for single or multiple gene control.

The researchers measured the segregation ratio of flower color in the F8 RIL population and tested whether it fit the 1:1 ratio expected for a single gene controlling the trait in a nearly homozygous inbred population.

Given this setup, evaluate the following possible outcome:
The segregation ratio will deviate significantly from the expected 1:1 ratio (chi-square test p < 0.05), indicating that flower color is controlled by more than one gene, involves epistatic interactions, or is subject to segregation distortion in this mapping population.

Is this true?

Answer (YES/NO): YES